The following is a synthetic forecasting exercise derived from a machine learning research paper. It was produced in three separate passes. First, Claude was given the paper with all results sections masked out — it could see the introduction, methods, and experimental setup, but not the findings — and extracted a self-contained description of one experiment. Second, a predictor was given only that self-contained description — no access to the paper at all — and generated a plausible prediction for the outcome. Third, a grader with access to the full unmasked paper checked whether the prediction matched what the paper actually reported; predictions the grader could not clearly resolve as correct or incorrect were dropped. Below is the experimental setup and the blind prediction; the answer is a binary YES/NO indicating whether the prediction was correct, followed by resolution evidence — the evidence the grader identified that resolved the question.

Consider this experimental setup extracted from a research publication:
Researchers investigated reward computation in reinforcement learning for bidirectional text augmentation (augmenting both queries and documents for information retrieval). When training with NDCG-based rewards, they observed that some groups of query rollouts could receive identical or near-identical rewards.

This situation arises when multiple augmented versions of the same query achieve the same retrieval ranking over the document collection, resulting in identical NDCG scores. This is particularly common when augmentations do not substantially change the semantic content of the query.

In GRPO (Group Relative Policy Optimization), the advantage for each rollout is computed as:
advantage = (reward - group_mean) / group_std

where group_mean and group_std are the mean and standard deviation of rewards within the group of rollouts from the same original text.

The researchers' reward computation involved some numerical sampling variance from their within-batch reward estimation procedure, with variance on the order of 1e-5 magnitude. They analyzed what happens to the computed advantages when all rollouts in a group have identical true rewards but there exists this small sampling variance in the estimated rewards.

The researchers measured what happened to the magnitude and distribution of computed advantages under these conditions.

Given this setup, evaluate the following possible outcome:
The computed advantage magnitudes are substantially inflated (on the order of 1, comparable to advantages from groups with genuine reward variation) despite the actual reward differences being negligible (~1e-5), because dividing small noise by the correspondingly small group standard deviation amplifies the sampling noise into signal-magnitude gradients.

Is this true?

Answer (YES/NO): YES